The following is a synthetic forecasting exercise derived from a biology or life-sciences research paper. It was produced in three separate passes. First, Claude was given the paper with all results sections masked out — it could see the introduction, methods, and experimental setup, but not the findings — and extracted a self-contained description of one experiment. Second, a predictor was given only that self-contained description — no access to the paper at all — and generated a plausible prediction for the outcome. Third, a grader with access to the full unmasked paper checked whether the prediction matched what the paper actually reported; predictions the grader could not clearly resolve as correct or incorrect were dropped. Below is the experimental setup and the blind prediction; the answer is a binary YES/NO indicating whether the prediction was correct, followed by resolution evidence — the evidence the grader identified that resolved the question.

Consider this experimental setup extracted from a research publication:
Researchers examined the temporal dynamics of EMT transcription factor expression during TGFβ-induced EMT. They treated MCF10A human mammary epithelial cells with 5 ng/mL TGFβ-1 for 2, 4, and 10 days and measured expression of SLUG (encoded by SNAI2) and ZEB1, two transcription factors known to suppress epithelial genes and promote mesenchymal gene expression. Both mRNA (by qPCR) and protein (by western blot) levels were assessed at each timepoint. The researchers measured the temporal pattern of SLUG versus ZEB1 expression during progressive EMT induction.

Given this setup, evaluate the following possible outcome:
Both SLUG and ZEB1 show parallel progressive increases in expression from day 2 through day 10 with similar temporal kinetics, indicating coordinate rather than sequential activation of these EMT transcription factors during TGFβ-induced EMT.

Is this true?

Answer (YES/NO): NO